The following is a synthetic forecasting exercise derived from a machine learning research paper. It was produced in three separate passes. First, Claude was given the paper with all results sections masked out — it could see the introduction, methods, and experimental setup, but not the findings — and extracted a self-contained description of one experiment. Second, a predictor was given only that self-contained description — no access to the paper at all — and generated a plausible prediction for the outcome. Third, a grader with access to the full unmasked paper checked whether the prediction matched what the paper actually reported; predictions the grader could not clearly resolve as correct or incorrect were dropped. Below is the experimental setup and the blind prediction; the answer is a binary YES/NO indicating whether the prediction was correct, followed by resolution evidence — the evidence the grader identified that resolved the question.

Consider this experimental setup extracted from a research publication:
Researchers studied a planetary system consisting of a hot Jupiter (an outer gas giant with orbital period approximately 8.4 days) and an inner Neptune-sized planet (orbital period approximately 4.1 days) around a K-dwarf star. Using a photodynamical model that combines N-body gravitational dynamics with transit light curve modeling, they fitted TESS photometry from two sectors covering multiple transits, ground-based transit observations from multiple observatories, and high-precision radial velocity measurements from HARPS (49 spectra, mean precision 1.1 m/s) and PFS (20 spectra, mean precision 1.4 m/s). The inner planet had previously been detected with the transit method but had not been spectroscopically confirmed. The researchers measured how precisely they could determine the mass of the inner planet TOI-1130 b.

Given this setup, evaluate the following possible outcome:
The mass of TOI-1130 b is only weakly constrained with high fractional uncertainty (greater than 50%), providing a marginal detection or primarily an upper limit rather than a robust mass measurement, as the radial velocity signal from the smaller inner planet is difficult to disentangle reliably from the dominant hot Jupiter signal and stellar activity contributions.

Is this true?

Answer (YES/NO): NO